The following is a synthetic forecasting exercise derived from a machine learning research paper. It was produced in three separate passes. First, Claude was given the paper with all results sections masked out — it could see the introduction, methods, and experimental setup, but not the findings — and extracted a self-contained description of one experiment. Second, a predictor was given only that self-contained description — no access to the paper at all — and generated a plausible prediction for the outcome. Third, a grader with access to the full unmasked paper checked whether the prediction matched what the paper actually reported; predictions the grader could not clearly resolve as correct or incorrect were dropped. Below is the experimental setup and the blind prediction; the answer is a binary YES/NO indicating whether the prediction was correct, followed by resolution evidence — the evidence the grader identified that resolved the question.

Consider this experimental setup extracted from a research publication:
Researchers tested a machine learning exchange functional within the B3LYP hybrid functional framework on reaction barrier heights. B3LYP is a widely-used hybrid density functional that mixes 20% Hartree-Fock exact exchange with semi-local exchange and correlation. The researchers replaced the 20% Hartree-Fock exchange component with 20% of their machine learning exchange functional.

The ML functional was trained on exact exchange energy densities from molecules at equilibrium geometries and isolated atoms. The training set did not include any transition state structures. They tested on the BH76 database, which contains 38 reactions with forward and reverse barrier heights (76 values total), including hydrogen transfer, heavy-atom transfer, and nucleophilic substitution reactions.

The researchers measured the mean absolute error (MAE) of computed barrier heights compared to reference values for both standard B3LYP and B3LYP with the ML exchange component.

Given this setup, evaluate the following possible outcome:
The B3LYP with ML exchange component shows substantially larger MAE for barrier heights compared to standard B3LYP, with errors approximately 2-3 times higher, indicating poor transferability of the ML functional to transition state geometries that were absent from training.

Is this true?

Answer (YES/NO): NO